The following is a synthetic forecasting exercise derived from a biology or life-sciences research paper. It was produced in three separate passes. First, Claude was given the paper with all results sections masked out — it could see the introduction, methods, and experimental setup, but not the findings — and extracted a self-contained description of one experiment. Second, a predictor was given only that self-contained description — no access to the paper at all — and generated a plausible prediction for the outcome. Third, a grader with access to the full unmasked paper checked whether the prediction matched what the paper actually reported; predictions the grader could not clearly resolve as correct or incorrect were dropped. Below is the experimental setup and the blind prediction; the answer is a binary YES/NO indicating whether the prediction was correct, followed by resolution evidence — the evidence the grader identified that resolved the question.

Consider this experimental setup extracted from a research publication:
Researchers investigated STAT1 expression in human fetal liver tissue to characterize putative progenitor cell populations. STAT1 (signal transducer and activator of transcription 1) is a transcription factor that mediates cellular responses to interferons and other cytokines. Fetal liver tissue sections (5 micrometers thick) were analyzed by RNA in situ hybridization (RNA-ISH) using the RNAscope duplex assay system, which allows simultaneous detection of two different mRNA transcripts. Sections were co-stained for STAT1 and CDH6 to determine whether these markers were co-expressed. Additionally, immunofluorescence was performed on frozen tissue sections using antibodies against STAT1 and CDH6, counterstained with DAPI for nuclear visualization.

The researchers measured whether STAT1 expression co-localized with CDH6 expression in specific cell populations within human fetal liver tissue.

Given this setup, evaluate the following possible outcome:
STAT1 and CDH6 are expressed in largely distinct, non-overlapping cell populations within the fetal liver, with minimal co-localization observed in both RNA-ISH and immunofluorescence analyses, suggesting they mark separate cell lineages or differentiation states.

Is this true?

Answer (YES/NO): NO